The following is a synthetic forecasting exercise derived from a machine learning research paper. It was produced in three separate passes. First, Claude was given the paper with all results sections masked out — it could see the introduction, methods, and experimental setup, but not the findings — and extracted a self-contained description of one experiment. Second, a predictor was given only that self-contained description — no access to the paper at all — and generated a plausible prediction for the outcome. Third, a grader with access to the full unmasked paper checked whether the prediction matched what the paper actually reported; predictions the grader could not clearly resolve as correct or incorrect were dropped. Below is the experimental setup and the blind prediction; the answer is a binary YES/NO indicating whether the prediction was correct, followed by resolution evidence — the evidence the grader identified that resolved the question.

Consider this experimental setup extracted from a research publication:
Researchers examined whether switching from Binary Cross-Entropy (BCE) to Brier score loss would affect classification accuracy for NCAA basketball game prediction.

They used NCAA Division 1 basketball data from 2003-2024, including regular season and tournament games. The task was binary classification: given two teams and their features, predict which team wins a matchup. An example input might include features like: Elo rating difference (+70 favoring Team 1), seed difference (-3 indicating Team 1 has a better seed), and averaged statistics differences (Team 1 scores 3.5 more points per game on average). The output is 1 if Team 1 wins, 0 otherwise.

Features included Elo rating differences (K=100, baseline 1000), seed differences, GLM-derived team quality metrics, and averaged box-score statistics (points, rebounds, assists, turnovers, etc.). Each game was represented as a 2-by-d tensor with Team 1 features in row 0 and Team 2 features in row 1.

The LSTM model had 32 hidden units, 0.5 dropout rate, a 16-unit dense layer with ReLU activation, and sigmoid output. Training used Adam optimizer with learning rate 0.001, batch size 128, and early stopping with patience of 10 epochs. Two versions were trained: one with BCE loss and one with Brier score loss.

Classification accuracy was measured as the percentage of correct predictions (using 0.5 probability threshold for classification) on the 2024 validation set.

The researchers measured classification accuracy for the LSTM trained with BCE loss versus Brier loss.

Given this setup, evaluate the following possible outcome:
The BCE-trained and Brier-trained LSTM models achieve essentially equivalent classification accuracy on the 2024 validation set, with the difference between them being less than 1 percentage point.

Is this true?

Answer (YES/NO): YES